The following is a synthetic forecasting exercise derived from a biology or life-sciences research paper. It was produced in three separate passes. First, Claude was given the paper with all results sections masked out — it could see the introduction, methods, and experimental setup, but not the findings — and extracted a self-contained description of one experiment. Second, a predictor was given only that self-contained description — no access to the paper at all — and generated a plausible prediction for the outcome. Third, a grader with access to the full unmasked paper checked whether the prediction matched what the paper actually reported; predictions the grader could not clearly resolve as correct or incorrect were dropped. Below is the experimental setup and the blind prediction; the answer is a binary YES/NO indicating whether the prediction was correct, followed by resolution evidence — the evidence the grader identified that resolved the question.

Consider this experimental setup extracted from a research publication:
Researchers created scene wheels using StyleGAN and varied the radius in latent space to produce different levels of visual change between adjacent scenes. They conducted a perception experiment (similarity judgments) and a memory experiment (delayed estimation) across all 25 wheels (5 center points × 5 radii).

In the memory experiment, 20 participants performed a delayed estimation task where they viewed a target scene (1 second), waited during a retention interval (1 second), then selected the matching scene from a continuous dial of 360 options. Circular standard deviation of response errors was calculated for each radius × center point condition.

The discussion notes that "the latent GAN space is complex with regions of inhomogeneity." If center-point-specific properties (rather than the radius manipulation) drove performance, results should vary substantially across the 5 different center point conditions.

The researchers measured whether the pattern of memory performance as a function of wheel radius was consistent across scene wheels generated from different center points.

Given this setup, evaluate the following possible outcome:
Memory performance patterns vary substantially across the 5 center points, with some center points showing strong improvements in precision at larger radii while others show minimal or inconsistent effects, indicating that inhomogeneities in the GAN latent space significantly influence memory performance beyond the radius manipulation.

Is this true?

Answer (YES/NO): NO